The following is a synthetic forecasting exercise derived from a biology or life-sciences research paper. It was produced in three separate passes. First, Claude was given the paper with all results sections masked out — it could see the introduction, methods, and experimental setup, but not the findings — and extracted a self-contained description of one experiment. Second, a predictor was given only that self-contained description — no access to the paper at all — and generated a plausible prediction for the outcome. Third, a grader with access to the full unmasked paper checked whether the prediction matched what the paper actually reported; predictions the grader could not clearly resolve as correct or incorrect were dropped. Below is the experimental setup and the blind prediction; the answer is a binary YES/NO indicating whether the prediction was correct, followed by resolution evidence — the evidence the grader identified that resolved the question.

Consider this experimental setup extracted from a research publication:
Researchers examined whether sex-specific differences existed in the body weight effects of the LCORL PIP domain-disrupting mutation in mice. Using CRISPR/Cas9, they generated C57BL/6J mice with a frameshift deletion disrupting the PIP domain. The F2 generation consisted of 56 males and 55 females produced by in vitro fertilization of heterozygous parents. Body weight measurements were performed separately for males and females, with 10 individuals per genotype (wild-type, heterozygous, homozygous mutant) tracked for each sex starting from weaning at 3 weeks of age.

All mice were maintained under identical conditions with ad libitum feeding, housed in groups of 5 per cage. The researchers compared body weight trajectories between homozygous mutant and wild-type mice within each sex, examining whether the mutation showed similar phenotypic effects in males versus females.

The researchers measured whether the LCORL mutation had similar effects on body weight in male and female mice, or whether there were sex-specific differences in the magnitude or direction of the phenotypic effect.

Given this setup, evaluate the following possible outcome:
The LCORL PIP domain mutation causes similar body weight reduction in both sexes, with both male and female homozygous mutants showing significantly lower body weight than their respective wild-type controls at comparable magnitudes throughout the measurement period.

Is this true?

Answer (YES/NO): NO